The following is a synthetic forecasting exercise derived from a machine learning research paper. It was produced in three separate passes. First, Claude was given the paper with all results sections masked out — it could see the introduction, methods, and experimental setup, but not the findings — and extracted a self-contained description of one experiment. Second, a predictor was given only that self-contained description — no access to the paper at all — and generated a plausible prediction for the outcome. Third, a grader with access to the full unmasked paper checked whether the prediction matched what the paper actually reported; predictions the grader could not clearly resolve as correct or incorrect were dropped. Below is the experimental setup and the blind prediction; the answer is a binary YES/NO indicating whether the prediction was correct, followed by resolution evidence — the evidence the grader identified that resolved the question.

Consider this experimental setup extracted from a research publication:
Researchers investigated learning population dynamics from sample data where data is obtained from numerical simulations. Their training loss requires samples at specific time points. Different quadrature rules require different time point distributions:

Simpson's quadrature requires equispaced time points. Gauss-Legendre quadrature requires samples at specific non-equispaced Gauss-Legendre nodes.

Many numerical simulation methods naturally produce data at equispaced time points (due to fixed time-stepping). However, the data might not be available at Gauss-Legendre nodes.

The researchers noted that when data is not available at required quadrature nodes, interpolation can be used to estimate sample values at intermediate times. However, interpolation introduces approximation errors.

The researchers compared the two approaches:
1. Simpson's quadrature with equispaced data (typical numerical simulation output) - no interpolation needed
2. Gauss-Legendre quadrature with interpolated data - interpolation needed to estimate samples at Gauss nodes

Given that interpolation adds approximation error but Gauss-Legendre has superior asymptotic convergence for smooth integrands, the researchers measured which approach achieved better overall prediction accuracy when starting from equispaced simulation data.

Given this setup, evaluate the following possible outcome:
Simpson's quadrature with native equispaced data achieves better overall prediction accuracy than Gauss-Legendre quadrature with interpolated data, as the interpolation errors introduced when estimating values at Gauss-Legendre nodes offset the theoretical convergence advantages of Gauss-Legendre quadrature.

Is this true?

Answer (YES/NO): NO